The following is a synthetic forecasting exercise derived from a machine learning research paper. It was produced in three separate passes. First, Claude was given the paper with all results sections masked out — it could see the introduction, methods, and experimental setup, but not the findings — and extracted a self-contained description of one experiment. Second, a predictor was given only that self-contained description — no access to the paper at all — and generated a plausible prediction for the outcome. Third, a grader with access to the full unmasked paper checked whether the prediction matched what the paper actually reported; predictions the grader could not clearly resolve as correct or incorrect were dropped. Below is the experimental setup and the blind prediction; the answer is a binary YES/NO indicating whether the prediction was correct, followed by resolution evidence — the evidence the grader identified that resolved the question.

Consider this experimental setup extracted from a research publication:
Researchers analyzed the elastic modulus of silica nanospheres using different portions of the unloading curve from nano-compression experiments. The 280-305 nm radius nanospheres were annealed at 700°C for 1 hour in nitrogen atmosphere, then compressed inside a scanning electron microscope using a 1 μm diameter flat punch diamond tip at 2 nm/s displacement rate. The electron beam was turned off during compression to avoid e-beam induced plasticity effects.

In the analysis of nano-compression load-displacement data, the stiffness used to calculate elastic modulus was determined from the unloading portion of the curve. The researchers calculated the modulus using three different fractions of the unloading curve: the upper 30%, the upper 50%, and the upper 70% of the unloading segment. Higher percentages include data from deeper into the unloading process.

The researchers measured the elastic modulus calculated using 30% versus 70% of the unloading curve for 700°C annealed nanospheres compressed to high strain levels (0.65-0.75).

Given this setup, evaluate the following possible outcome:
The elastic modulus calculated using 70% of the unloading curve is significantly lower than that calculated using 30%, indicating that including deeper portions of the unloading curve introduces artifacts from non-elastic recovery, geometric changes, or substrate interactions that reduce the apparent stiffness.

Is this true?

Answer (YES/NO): YES